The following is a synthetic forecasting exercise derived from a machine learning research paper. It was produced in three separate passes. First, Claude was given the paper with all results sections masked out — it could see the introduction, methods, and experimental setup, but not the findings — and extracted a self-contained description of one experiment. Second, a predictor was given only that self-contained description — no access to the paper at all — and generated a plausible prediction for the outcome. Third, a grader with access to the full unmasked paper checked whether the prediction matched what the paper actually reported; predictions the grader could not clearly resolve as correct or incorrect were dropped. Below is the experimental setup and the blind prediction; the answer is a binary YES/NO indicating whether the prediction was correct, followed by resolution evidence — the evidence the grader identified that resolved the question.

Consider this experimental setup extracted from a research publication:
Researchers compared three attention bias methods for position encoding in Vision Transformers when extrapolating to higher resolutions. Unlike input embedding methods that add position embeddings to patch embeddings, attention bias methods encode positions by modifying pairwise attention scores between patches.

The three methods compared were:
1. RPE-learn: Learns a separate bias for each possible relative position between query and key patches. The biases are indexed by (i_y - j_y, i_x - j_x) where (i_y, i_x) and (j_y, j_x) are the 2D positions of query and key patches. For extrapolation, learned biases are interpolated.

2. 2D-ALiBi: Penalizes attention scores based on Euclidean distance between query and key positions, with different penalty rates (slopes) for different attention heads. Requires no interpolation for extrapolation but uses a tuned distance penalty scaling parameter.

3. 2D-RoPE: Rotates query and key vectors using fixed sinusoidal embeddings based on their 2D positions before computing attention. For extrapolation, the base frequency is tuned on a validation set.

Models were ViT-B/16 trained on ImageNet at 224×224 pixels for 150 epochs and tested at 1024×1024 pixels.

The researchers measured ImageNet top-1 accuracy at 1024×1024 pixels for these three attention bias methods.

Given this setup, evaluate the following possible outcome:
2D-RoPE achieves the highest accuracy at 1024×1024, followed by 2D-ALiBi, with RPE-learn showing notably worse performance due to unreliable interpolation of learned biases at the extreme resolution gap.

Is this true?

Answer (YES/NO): NO